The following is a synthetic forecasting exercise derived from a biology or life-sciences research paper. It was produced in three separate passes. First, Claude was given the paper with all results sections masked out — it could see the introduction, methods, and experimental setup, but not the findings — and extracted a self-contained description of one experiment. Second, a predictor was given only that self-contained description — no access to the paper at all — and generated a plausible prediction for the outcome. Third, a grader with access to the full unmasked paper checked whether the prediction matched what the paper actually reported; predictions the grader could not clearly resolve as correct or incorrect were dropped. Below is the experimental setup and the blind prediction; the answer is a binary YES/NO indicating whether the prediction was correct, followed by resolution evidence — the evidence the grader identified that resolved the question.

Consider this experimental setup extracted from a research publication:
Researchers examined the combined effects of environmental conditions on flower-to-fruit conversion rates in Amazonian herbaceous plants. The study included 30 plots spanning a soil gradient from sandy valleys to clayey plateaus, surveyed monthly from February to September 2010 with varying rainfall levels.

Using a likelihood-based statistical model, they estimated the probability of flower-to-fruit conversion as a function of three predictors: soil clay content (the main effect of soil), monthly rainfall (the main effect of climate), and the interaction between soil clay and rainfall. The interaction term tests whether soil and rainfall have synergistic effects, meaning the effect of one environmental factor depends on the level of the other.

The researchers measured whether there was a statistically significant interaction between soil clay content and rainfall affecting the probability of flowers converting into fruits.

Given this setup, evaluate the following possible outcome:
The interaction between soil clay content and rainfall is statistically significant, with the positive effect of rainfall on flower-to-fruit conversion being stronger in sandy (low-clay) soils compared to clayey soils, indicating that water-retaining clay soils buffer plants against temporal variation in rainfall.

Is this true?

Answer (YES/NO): NO